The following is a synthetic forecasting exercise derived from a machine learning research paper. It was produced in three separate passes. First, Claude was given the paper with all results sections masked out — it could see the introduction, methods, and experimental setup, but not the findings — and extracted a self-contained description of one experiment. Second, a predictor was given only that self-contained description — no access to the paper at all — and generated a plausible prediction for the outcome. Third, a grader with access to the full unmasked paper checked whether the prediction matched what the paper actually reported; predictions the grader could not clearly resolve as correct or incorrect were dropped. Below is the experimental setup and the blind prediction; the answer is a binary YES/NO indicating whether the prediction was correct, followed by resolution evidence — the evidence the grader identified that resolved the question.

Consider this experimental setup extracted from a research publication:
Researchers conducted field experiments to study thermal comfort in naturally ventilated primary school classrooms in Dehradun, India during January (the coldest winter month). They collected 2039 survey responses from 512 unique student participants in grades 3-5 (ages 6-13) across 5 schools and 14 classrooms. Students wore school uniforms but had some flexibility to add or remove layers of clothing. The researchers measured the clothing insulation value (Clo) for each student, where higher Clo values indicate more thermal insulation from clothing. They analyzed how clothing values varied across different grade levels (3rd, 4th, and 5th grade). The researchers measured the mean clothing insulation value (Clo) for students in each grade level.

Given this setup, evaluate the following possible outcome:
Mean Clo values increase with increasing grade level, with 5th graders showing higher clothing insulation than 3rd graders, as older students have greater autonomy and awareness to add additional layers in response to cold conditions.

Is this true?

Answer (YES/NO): YES